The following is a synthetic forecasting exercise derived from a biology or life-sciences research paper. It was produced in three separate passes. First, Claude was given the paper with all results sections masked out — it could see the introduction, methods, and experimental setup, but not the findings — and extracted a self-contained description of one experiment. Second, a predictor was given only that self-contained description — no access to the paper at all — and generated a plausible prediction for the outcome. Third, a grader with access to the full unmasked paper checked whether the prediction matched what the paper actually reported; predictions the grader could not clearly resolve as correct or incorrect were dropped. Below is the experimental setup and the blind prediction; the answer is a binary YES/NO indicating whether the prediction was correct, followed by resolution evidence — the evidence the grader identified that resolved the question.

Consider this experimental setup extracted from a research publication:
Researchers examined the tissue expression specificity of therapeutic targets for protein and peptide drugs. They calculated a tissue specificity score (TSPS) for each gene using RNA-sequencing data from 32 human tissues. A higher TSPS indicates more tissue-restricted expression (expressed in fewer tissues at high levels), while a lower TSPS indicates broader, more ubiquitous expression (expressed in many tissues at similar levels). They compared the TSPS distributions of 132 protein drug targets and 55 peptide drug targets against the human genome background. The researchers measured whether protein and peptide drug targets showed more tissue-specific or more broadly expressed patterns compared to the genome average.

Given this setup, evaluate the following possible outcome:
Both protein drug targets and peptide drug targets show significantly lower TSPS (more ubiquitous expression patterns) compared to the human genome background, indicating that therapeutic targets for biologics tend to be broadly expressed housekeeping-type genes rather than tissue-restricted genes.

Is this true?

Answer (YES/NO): NO